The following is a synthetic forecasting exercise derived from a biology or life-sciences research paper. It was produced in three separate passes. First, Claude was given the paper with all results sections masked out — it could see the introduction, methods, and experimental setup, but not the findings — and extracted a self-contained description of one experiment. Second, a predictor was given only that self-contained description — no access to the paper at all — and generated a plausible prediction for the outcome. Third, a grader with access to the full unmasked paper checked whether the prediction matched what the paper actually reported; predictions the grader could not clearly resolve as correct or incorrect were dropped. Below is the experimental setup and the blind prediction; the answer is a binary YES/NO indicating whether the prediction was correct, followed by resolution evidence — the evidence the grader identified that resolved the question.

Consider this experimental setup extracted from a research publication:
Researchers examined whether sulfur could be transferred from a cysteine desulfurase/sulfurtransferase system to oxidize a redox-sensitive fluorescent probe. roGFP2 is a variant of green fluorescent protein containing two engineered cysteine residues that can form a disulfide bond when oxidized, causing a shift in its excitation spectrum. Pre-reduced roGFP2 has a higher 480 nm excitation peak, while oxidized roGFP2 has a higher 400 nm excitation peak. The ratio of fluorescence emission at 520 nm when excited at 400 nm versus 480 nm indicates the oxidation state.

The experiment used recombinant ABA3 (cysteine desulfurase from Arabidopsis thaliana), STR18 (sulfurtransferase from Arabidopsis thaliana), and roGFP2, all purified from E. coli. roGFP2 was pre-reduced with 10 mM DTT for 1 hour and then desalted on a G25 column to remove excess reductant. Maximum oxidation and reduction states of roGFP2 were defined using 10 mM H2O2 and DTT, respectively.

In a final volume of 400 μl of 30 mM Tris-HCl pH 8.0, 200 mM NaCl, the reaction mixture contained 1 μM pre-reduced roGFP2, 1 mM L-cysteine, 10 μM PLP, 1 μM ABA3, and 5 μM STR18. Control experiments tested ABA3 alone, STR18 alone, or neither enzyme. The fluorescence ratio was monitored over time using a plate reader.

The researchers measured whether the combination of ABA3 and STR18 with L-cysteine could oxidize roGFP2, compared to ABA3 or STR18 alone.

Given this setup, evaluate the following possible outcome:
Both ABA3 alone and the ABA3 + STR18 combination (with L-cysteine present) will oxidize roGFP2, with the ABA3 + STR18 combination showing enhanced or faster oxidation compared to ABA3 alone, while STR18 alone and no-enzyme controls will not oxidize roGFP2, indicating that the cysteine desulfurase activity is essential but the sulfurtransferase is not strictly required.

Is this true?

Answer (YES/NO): NO